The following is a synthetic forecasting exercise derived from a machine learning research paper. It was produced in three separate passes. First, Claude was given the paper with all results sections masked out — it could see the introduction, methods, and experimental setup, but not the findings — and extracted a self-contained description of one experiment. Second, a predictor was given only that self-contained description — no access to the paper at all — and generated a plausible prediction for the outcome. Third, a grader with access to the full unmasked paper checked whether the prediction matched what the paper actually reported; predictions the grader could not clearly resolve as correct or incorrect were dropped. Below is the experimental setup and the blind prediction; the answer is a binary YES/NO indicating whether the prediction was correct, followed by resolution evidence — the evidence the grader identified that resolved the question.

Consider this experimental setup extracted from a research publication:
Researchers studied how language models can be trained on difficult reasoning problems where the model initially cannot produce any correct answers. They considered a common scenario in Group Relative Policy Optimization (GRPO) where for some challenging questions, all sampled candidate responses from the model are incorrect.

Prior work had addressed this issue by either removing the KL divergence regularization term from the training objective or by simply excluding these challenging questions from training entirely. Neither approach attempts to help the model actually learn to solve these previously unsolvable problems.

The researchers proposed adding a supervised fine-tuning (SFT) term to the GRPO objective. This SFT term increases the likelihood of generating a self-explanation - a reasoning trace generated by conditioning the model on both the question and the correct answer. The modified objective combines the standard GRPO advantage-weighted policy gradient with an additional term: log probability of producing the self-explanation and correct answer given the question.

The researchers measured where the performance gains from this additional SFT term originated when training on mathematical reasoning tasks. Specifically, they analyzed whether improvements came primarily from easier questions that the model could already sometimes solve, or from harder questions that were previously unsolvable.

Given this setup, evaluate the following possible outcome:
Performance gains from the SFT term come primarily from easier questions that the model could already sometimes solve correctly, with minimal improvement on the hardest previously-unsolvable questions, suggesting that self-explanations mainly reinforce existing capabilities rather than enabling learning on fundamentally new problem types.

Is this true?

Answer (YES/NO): NO